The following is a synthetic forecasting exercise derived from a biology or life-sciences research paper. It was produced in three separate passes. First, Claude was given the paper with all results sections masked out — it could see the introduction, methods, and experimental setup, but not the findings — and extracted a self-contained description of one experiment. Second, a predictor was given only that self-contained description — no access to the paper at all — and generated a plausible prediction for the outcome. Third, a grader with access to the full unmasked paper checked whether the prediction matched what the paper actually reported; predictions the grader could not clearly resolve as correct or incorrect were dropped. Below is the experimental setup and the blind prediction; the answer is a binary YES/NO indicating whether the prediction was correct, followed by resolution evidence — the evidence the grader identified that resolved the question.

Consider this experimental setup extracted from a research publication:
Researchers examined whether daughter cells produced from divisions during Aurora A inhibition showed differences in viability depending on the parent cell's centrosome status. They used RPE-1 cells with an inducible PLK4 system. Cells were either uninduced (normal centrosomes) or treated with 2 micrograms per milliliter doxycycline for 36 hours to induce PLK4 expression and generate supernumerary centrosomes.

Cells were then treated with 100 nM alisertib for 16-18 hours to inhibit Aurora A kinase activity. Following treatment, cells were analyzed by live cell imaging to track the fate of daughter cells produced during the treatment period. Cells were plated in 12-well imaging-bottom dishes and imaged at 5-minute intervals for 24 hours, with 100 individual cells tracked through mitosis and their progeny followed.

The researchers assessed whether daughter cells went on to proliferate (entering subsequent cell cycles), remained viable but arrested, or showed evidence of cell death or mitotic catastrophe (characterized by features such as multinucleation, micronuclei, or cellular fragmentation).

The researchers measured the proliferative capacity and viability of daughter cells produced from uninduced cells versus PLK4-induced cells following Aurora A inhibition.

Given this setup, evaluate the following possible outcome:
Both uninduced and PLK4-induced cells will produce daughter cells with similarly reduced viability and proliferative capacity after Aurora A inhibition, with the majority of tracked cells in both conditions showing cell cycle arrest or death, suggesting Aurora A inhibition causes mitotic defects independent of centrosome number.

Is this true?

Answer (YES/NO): NO